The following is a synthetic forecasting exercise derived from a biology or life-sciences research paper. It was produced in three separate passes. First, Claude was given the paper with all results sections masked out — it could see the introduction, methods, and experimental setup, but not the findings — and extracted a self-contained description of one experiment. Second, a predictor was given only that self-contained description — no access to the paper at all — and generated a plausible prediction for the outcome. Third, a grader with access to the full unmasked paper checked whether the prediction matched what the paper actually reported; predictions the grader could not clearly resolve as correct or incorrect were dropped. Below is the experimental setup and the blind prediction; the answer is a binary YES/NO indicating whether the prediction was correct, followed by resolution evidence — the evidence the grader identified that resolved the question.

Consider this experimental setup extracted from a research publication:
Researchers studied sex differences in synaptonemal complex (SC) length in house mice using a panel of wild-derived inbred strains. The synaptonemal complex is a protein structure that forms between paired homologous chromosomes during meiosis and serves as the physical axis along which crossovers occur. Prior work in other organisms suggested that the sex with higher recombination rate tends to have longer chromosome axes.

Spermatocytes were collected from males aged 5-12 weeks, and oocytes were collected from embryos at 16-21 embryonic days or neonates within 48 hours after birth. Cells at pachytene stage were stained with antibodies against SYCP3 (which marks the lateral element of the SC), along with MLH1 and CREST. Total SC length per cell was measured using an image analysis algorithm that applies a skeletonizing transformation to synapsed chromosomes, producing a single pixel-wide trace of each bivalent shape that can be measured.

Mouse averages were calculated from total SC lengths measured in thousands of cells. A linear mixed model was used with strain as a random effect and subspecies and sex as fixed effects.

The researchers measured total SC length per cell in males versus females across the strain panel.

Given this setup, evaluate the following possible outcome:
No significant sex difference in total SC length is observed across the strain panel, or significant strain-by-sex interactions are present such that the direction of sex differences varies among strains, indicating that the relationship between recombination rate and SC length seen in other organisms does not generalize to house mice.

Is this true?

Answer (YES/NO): NO